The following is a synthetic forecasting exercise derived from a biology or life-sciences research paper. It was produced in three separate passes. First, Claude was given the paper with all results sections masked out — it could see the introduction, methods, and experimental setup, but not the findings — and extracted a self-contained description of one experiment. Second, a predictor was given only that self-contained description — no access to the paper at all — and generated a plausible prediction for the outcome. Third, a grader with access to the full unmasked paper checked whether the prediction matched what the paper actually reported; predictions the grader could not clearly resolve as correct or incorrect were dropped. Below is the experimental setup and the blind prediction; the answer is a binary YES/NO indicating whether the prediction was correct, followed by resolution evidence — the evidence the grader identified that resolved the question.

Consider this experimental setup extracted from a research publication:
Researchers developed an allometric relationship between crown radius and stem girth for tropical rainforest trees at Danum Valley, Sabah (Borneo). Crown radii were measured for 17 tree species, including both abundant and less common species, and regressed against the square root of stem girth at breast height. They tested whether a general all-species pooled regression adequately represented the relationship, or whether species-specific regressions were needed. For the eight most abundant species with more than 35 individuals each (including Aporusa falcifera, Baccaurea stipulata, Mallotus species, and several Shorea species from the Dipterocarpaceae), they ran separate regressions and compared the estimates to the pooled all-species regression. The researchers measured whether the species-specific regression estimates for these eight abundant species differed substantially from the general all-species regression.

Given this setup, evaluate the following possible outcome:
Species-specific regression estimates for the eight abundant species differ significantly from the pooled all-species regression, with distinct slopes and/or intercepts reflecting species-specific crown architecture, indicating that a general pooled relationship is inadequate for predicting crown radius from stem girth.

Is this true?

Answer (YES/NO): NO